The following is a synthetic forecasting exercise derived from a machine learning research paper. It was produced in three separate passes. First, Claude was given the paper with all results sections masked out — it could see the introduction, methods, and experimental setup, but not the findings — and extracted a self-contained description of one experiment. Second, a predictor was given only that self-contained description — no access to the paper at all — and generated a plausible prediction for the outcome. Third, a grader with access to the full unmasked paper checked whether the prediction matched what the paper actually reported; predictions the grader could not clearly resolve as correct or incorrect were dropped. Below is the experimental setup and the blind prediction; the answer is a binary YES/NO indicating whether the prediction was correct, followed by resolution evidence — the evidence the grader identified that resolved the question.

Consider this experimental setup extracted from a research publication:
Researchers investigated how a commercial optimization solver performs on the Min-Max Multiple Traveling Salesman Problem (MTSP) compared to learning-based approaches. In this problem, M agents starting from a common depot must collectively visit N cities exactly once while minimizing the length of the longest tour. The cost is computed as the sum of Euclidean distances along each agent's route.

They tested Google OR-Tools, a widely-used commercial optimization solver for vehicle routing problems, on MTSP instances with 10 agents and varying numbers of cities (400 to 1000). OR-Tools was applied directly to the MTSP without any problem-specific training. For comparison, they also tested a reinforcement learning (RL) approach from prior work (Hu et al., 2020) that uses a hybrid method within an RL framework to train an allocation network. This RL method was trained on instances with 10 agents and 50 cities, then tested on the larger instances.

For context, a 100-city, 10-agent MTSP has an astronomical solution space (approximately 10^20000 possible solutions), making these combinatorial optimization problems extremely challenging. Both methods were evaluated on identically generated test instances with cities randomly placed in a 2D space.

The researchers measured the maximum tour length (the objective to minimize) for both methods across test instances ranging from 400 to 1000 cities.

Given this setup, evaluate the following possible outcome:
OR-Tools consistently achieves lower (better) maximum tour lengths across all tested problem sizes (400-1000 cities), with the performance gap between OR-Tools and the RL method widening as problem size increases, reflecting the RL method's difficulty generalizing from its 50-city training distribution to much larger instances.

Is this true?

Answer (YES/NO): NO